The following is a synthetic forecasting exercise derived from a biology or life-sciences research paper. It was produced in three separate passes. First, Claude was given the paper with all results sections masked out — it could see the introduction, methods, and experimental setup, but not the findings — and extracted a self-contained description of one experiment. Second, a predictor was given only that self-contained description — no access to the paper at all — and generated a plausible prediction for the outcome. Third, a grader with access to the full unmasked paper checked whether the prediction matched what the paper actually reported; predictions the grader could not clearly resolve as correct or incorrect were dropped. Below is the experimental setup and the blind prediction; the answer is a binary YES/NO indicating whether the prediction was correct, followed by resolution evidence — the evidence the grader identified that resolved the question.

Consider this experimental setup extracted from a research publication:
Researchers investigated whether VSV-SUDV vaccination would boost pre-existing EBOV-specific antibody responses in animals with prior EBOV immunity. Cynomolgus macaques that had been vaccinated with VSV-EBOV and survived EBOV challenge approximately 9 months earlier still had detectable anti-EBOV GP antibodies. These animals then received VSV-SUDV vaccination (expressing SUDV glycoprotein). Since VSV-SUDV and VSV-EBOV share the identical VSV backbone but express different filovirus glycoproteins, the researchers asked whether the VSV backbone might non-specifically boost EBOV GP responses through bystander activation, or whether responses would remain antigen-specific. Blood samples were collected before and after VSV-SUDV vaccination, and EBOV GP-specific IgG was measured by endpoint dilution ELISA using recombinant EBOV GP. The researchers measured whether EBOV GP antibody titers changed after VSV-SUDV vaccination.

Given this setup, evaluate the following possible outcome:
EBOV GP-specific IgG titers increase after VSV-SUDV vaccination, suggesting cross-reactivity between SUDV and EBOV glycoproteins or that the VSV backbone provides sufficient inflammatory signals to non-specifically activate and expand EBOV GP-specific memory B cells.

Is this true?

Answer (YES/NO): YES